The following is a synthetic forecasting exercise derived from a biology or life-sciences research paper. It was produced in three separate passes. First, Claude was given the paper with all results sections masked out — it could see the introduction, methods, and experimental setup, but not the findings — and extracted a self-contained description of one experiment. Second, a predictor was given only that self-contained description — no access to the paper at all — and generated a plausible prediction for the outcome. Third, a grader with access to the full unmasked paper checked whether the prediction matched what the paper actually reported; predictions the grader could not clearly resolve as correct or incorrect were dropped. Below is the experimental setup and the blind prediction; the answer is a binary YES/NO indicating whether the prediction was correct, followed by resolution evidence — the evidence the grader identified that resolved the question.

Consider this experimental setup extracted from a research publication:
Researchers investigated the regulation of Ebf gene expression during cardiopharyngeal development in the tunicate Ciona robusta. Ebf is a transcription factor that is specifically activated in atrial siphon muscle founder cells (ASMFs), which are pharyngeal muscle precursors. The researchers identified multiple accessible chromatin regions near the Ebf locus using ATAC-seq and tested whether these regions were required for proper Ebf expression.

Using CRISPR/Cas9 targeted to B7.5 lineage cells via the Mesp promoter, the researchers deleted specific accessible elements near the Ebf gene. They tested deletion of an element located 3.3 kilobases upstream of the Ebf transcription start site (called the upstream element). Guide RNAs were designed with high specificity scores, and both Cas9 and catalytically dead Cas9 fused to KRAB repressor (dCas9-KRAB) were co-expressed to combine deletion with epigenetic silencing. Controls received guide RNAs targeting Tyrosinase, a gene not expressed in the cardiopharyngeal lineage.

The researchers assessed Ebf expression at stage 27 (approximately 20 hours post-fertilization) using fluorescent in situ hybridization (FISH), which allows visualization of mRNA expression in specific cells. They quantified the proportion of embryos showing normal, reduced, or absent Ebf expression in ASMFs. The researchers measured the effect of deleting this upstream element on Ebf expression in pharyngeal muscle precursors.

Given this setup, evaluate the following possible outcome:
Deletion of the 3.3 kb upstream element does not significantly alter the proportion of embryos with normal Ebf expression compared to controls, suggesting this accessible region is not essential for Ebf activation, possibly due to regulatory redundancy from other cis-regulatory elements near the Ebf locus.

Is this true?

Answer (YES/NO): NO